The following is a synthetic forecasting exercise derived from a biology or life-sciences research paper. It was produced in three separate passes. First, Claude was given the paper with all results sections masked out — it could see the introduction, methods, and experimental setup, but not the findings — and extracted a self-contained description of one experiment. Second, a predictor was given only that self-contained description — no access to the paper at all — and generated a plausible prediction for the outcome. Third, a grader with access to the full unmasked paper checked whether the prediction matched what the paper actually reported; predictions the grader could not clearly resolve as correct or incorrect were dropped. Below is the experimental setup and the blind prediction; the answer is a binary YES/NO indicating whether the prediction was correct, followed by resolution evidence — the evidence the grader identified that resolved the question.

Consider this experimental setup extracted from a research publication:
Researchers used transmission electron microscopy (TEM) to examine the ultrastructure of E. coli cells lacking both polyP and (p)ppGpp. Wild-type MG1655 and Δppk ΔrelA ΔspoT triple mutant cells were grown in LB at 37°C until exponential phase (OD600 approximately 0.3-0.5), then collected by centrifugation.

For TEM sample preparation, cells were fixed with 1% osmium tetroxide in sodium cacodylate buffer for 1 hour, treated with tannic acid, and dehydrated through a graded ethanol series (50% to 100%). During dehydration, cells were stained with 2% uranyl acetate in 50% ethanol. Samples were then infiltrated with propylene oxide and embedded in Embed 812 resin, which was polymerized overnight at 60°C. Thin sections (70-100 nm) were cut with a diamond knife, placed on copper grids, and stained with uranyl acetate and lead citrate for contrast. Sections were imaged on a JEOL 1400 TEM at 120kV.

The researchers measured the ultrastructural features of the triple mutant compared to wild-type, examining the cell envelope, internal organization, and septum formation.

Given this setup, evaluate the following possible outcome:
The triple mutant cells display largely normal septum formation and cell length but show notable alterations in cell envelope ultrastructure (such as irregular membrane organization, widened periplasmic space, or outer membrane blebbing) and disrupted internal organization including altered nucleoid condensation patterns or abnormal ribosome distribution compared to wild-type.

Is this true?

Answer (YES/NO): NO